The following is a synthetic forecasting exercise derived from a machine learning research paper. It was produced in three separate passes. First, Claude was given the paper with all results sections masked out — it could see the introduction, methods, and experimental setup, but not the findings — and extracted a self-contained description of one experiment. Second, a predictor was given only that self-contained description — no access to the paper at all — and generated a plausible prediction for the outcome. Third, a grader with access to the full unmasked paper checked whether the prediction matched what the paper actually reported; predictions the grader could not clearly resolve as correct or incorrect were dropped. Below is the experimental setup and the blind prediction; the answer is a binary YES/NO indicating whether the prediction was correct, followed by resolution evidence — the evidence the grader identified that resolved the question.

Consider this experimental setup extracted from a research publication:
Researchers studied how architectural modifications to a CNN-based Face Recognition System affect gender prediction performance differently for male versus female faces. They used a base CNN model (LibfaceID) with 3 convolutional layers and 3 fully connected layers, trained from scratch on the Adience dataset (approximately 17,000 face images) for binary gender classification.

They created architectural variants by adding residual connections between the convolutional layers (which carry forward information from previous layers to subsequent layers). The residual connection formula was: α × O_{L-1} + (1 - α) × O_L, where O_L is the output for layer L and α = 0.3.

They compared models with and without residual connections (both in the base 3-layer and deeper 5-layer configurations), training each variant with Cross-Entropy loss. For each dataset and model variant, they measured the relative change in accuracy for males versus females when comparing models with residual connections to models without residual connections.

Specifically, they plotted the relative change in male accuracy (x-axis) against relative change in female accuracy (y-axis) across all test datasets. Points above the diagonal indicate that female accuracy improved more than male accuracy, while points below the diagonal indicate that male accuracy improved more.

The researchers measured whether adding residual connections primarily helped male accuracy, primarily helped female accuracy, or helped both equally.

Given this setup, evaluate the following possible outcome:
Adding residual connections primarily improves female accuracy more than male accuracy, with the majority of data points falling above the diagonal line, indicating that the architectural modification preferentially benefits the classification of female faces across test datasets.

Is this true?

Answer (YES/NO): YES